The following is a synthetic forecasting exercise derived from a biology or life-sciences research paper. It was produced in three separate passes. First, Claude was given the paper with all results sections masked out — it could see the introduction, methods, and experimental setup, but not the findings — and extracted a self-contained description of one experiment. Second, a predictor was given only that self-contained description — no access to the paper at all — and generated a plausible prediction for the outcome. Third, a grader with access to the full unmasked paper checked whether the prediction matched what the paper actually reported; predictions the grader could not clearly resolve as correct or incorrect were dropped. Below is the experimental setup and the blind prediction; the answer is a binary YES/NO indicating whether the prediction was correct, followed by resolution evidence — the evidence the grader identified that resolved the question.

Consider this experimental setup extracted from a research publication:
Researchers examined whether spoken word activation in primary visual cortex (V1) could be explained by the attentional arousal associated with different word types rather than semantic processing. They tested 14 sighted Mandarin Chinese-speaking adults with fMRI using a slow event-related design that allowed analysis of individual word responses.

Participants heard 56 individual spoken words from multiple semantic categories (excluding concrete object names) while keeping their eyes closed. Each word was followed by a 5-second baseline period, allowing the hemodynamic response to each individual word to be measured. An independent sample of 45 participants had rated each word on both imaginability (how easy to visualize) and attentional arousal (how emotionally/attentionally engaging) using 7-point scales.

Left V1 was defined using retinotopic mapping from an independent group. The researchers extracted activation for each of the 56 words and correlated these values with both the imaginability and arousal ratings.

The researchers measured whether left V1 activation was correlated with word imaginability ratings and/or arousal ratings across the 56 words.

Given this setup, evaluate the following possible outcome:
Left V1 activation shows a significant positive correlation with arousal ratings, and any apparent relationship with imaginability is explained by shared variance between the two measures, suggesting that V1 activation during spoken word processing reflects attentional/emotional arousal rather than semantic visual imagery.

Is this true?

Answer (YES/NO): NO